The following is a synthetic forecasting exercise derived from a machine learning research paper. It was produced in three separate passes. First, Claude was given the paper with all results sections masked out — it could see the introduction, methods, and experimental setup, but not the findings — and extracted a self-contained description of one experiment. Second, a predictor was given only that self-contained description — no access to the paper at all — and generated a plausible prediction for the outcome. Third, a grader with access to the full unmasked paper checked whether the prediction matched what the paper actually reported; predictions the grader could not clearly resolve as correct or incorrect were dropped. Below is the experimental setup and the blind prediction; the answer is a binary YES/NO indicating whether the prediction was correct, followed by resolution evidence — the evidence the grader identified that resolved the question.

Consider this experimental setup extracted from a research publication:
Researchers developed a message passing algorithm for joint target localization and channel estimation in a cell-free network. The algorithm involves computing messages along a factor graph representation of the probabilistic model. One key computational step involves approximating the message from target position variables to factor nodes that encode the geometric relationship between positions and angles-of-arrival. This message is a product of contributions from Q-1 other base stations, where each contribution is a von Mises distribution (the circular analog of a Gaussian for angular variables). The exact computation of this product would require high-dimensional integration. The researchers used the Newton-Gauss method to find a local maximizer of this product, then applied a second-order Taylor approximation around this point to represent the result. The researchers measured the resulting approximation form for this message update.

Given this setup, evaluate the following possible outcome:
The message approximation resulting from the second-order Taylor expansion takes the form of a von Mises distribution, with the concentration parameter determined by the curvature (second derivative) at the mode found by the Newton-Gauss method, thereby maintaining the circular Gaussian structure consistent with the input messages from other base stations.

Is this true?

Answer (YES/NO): NO